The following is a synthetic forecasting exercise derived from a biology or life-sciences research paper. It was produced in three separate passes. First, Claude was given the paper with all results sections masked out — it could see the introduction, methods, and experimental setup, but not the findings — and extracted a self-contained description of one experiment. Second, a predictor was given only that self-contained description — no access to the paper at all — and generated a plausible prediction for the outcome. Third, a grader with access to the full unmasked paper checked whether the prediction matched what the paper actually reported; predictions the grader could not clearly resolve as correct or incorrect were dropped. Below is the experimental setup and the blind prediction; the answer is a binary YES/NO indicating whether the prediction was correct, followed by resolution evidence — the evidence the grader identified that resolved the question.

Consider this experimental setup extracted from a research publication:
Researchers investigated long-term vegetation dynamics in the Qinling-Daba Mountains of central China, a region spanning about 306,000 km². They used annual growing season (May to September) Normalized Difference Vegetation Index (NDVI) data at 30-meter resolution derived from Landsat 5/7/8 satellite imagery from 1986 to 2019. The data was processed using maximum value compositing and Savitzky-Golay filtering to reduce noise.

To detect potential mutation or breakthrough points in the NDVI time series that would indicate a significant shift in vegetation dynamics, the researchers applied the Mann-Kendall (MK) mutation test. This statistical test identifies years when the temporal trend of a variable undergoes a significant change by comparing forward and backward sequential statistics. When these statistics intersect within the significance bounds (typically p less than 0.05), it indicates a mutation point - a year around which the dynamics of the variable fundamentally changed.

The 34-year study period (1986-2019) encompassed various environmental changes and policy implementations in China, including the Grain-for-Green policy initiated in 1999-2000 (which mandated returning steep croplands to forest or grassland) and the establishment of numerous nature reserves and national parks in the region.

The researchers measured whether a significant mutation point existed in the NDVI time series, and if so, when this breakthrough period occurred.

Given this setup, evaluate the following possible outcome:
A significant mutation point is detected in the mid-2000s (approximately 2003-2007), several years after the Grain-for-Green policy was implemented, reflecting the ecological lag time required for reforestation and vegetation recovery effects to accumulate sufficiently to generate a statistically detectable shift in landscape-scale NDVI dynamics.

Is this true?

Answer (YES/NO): YES